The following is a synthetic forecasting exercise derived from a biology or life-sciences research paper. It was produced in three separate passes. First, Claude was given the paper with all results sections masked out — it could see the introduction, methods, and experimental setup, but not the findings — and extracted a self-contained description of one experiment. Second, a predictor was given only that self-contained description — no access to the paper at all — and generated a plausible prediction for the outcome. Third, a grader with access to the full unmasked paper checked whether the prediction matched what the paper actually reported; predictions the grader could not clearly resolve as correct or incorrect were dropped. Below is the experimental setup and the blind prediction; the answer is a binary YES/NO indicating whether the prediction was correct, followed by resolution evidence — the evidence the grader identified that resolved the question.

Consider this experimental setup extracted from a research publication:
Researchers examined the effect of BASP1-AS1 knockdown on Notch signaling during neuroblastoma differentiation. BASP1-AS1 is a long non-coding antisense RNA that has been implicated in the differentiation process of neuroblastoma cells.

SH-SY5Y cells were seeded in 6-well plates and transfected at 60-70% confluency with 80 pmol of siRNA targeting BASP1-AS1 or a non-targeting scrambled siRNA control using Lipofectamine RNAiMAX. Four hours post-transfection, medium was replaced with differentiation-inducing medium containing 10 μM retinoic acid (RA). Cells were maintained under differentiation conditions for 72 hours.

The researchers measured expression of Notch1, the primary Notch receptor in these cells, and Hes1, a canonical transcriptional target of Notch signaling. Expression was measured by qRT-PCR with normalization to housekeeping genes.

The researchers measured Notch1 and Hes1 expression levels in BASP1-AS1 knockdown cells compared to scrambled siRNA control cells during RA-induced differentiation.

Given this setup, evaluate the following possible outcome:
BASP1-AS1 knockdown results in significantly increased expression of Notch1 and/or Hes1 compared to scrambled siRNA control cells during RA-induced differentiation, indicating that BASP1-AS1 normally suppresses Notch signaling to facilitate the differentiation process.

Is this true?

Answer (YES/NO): NO